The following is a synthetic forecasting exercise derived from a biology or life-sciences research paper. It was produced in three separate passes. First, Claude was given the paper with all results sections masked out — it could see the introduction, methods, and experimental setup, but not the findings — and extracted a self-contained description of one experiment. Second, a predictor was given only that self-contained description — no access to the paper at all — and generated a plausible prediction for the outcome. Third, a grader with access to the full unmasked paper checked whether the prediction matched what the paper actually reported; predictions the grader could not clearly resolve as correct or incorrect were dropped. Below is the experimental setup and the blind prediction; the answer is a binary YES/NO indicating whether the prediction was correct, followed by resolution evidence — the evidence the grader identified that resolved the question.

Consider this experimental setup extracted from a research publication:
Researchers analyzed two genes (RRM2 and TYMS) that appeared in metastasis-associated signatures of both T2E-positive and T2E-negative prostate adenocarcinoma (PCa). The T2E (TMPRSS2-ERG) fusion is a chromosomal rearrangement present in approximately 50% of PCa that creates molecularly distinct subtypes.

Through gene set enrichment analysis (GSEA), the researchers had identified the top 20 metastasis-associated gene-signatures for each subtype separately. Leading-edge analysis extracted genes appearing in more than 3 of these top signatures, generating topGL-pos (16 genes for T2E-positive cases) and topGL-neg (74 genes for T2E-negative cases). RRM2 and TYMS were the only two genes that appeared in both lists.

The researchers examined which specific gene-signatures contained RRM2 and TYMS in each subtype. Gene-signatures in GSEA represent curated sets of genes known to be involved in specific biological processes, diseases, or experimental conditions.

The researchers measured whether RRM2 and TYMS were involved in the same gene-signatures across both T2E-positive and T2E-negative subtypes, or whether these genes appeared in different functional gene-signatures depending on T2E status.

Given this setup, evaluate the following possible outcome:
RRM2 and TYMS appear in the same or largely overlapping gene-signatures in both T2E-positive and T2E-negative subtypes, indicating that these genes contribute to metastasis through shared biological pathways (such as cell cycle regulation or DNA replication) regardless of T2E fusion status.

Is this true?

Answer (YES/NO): NO